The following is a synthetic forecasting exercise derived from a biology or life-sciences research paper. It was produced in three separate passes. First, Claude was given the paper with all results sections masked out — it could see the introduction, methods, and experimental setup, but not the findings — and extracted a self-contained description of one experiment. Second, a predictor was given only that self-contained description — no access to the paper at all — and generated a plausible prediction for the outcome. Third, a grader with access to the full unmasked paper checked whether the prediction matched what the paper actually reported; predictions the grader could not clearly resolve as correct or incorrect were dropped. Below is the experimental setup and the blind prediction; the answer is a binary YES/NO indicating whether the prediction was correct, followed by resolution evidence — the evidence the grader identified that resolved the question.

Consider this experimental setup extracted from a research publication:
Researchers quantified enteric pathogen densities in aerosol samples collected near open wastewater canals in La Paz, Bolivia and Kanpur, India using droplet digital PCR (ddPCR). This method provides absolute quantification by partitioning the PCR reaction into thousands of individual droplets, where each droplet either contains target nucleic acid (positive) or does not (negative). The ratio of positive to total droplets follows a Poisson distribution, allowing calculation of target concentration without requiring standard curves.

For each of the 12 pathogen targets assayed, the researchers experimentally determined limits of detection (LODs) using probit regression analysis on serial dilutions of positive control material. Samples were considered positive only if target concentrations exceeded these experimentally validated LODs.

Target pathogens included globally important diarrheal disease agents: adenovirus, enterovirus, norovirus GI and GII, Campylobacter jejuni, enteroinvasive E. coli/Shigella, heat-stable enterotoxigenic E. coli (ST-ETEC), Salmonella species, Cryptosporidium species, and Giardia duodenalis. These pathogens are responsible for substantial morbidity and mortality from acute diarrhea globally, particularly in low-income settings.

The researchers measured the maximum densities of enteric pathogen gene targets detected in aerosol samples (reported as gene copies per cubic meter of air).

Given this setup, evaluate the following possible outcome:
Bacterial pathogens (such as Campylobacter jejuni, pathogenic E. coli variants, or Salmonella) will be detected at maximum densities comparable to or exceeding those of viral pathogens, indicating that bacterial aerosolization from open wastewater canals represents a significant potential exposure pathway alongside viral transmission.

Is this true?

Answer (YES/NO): NO